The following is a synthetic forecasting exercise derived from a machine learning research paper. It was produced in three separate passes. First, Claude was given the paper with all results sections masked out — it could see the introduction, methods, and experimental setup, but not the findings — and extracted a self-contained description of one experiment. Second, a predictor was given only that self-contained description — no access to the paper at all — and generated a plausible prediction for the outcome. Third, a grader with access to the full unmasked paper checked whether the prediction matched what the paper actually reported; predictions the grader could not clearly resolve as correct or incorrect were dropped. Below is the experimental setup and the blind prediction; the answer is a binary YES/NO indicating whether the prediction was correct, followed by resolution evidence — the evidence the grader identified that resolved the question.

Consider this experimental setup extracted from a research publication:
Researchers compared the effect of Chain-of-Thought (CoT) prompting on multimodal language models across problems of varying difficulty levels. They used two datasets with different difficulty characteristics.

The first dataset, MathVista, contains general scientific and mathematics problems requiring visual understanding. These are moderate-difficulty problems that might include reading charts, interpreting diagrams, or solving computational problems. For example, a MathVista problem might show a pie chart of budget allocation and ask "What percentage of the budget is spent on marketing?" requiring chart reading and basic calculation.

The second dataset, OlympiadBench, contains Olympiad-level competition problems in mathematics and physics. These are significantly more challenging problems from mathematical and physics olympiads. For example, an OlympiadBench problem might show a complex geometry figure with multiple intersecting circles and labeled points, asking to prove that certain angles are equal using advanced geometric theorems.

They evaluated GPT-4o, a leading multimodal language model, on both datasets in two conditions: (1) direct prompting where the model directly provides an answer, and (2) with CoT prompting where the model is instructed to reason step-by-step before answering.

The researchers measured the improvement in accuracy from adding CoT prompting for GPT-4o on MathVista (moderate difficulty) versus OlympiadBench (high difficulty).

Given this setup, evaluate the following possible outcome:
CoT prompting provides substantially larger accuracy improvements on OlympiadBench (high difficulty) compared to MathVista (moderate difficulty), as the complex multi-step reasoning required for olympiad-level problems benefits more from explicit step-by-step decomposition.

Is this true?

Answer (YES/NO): NO